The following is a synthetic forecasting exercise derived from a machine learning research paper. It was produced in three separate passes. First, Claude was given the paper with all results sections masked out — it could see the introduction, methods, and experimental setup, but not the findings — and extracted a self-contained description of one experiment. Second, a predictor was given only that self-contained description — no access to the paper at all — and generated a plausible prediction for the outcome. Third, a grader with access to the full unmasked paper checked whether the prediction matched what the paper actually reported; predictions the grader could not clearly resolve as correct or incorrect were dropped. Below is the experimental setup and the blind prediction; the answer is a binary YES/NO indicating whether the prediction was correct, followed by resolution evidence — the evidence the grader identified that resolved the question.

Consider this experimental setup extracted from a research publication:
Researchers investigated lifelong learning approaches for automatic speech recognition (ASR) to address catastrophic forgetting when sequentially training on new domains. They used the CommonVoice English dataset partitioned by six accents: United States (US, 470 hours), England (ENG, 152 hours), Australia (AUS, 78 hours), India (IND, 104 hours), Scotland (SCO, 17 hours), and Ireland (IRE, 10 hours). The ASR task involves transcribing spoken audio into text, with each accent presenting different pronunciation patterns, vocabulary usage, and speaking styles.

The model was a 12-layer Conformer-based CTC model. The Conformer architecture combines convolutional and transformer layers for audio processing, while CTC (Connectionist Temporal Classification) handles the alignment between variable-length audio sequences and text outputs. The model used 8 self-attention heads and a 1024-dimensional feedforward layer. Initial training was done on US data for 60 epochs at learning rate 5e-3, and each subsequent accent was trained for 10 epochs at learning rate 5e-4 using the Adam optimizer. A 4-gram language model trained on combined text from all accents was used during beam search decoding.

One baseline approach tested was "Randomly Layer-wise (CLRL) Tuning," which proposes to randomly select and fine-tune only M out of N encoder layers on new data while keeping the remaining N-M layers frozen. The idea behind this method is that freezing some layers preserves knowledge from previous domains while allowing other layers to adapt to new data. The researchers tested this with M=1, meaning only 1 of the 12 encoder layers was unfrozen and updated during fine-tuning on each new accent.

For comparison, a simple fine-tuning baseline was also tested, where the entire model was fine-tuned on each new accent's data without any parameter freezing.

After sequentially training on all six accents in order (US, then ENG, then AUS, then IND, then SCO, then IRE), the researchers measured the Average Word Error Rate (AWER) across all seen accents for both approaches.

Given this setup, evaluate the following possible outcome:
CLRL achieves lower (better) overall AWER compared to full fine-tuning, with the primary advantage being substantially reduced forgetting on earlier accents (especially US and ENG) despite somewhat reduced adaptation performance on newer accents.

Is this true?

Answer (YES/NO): NO